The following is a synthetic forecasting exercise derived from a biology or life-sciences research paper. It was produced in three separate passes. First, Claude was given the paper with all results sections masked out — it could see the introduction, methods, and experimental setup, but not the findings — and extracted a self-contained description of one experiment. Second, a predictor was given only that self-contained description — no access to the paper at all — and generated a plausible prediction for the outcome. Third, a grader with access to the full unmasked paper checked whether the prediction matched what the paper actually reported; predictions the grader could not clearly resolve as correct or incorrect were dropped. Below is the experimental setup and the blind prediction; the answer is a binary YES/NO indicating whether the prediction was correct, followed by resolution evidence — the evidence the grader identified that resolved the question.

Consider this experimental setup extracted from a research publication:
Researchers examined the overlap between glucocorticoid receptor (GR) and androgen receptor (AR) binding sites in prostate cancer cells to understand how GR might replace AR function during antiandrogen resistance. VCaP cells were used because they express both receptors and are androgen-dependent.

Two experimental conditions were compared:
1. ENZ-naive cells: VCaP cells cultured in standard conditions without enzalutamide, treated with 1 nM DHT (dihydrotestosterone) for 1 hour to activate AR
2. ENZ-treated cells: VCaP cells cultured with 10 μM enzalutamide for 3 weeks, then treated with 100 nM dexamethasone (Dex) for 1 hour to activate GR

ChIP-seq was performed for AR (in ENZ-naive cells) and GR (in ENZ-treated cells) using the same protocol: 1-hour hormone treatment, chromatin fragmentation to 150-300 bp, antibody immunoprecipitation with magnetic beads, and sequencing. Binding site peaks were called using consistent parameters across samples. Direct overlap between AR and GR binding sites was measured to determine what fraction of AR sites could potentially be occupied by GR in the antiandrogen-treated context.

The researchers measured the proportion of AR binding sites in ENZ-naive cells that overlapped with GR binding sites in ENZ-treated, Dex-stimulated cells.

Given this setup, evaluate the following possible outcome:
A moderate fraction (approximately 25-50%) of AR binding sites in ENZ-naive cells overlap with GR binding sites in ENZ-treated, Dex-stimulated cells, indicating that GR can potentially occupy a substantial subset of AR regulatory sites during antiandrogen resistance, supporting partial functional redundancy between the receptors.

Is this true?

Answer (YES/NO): NO